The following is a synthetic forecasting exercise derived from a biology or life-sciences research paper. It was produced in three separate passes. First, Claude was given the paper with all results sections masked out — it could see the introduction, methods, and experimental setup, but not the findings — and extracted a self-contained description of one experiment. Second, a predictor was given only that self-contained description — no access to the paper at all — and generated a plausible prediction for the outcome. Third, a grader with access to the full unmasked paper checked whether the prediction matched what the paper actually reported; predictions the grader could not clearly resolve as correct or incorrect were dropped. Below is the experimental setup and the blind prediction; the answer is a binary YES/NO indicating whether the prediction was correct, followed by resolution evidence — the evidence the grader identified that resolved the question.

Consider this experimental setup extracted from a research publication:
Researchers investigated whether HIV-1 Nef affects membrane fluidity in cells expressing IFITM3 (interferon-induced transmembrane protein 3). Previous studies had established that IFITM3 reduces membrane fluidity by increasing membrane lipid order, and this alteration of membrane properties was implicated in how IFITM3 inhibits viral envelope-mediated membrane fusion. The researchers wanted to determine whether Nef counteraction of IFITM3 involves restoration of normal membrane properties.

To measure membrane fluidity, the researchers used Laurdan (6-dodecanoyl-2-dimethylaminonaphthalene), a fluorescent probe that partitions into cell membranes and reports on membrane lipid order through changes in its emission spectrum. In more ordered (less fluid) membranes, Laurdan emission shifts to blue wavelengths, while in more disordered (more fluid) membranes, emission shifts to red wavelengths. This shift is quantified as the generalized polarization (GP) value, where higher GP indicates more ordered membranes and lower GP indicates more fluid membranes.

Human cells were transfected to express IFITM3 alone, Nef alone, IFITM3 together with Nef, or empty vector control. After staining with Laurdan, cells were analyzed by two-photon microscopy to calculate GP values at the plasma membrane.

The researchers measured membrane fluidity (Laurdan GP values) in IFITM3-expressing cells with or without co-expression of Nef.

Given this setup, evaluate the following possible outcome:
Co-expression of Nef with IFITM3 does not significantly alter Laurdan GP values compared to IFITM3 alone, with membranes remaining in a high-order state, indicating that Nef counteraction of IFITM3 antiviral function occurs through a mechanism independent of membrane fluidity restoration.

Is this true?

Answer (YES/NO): NO